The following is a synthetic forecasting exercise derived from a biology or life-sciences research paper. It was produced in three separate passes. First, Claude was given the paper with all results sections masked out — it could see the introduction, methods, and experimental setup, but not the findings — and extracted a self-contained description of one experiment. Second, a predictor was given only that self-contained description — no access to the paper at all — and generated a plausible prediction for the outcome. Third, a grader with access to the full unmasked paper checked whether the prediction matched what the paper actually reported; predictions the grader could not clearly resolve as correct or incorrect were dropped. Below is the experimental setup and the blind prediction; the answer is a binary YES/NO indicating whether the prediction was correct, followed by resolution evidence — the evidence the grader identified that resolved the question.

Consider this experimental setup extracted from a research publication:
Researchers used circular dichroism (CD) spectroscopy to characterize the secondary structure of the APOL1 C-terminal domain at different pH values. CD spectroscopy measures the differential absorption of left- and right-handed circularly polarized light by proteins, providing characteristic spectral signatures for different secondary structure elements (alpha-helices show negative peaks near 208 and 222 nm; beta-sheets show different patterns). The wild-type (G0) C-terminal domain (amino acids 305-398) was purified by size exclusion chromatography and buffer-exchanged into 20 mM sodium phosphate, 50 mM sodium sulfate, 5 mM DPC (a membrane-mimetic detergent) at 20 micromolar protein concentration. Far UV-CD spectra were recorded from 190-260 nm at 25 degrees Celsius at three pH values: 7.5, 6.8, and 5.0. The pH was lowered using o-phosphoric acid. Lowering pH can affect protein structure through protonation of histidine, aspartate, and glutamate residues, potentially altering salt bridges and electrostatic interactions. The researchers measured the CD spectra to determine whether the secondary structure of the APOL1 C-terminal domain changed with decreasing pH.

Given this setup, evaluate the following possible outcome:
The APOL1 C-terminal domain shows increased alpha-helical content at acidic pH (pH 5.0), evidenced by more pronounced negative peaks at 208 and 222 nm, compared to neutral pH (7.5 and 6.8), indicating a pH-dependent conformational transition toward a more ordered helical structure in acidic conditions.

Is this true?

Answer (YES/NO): YES